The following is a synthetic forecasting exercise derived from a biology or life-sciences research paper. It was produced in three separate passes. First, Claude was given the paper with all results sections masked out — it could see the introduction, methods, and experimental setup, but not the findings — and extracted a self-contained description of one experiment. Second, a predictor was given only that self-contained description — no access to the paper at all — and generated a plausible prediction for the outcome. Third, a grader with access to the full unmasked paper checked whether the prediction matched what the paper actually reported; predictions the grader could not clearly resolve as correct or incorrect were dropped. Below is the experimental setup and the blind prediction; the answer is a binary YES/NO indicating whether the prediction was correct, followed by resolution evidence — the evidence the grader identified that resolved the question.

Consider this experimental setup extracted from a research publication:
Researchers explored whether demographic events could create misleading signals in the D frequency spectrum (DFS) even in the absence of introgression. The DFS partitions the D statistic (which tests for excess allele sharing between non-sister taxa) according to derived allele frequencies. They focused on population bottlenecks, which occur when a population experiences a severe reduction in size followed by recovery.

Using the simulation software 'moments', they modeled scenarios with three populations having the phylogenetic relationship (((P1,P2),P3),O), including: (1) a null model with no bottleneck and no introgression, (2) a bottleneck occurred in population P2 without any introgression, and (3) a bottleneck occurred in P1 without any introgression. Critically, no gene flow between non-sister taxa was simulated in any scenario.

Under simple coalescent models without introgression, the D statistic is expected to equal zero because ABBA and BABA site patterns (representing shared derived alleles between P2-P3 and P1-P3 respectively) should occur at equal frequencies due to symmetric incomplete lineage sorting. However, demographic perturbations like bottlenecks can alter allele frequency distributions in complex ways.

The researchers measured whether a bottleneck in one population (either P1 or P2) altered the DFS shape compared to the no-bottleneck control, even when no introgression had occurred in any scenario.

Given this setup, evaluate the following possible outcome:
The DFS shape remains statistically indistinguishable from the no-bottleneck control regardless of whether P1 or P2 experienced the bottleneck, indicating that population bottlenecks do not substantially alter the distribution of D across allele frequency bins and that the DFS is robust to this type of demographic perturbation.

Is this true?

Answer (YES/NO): NO